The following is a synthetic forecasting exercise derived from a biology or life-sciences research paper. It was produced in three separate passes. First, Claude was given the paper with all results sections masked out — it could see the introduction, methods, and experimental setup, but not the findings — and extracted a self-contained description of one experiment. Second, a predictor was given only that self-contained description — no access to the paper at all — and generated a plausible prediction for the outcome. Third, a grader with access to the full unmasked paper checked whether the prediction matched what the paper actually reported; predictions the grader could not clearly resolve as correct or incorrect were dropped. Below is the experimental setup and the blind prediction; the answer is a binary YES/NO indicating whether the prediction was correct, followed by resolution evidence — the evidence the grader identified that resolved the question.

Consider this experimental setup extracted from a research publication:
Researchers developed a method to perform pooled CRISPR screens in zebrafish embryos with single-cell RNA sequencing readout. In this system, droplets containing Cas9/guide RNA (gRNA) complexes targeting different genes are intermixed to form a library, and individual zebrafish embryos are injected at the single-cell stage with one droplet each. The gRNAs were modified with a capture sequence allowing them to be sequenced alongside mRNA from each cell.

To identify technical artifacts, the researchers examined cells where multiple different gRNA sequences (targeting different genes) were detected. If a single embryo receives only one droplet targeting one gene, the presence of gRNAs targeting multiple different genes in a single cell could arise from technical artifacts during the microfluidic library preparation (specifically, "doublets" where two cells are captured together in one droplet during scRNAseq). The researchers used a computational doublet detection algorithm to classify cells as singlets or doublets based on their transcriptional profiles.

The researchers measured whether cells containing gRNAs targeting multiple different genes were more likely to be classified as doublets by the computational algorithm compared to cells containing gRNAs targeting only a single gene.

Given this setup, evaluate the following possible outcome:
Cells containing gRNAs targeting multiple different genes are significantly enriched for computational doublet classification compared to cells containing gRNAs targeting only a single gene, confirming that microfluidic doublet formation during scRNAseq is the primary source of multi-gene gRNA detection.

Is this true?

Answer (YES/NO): YES